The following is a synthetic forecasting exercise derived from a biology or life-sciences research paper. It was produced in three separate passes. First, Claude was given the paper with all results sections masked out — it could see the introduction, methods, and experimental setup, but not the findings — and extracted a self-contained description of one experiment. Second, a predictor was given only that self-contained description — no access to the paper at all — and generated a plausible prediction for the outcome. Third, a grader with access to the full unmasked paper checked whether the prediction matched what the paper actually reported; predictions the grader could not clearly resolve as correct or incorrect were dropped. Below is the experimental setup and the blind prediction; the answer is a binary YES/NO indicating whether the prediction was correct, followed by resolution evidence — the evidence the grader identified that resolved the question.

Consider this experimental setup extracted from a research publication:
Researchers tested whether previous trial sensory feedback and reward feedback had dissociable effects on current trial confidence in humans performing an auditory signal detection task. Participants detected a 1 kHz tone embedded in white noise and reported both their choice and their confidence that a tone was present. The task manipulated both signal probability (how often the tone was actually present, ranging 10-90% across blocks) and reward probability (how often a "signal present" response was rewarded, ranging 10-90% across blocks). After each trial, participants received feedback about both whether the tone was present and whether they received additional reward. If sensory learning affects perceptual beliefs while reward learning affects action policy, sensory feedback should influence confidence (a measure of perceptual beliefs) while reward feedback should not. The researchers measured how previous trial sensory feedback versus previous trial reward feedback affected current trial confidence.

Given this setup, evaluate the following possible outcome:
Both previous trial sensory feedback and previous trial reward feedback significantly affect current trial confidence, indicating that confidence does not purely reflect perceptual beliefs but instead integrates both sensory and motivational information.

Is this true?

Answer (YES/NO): NO